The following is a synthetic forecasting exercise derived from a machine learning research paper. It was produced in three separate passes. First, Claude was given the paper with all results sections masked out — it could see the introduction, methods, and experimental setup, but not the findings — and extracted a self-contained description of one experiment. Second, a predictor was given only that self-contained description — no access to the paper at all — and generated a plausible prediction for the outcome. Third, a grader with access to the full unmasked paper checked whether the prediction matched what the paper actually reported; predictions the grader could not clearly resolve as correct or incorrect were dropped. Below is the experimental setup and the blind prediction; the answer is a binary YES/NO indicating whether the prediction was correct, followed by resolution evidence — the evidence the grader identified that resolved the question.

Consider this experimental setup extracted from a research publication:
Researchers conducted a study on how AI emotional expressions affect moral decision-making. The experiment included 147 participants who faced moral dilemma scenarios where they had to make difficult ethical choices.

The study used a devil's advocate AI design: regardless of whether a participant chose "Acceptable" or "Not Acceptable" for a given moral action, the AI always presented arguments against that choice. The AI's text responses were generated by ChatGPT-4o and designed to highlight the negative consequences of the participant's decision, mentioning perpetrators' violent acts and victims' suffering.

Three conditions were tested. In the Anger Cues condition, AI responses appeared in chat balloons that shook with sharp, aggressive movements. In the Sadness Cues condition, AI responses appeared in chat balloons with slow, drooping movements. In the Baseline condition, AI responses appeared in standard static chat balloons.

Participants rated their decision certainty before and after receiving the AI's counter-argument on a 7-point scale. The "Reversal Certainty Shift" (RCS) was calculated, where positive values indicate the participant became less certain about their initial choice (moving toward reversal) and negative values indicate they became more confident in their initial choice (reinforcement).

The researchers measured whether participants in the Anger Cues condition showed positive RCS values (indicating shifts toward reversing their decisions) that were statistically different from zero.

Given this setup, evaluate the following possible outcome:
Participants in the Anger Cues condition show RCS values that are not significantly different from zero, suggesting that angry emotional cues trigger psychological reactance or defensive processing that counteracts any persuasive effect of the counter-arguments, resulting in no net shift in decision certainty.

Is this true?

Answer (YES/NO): NO